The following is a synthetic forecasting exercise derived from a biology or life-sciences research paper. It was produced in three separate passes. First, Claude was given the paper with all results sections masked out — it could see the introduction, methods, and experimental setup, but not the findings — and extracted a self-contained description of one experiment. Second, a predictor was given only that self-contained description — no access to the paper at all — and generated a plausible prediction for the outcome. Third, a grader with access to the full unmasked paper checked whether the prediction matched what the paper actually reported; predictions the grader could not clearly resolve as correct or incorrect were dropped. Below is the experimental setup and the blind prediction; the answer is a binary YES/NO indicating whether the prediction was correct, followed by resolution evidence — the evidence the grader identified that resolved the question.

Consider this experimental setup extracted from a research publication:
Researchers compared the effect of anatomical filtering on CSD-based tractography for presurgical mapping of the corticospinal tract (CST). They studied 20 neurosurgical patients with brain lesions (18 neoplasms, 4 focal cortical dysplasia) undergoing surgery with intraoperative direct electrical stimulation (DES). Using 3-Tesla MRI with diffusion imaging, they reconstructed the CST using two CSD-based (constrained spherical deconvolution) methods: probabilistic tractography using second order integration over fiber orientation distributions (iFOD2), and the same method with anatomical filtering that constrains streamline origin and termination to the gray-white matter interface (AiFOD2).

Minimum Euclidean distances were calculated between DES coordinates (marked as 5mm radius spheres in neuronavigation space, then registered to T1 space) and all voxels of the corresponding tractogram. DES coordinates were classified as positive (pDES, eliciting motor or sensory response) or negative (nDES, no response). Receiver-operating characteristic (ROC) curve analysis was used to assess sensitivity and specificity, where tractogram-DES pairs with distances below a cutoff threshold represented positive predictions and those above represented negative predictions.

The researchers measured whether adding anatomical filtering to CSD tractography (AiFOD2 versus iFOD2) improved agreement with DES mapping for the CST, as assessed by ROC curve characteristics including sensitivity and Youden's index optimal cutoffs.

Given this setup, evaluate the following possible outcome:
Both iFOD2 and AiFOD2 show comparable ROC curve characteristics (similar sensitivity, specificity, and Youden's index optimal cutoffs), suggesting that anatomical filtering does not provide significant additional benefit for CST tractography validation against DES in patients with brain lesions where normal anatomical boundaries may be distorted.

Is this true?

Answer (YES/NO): YES